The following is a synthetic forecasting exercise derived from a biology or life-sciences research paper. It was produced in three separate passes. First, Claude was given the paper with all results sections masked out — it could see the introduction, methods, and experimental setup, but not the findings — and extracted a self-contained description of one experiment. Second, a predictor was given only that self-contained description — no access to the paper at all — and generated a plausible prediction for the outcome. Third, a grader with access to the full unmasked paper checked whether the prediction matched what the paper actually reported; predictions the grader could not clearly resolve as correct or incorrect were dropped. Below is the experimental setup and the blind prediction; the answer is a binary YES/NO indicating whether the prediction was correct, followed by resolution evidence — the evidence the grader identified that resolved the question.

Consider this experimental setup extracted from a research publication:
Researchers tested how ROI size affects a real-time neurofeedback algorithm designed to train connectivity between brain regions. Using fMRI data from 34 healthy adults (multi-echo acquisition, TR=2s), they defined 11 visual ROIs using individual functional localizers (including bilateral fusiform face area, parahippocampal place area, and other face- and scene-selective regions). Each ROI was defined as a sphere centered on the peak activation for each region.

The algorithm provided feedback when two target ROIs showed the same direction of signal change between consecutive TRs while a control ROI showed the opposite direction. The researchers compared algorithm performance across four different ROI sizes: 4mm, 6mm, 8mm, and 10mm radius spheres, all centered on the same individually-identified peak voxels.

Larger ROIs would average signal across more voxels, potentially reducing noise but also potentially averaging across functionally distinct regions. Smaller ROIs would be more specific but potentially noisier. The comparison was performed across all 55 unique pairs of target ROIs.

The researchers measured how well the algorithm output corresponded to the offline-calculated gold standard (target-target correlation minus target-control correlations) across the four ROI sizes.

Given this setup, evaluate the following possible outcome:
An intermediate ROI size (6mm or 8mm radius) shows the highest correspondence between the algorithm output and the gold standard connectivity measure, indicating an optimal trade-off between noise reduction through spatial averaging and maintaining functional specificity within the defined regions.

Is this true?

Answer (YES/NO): YES